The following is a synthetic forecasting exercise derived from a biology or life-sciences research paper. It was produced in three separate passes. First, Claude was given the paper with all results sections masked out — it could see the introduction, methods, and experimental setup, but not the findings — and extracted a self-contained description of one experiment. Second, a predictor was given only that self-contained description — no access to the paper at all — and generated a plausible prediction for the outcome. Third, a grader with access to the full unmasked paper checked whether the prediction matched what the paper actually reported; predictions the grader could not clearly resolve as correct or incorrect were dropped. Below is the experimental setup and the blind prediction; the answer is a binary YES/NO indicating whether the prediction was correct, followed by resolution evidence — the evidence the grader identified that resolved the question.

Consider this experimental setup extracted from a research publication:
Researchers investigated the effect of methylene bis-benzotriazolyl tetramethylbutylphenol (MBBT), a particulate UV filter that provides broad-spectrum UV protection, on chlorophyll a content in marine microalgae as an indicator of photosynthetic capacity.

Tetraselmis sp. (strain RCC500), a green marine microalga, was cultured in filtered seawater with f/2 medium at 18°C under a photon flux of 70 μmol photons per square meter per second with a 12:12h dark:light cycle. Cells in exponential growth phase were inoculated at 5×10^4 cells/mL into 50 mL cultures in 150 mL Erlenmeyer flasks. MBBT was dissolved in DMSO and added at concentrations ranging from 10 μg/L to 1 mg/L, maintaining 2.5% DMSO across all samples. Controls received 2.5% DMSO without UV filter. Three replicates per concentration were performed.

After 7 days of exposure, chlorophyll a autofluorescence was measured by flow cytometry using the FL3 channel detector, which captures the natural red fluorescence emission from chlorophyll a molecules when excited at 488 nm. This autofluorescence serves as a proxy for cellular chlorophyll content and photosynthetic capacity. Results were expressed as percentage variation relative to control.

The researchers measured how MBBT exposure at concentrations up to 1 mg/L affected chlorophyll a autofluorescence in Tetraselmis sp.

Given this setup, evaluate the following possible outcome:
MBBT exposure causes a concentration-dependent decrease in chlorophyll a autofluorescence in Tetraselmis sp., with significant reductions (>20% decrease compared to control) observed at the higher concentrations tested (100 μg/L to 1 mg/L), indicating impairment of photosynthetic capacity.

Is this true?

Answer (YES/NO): NO